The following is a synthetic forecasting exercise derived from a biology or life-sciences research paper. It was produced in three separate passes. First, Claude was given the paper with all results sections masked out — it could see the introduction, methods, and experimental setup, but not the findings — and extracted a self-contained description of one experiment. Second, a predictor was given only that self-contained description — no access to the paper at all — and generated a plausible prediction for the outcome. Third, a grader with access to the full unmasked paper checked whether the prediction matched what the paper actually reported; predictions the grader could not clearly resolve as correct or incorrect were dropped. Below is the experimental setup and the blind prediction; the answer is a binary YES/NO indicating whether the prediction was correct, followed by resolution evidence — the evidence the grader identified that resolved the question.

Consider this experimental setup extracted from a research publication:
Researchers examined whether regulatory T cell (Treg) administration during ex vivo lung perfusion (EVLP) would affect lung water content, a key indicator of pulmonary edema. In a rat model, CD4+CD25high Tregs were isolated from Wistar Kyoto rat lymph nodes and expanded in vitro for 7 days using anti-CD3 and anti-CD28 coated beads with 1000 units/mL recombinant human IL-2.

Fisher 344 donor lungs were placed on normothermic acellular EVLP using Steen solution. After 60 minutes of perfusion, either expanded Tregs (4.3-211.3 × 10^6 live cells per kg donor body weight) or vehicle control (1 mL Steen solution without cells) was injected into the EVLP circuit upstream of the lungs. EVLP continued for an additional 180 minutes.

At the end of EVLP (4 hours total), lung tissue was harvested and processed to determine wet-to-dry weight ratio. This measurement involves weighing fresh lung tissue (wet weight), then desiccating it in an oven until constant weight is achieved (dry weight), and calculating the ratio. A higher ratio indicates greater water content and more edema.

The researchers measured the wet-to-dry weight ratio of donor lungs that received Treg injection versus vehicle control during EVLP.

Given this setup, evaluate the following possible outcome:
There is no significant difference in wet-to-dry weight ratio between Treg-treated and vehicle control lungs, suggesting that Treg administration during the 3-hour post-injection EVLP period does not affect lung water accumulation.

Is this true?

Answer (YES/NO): NO